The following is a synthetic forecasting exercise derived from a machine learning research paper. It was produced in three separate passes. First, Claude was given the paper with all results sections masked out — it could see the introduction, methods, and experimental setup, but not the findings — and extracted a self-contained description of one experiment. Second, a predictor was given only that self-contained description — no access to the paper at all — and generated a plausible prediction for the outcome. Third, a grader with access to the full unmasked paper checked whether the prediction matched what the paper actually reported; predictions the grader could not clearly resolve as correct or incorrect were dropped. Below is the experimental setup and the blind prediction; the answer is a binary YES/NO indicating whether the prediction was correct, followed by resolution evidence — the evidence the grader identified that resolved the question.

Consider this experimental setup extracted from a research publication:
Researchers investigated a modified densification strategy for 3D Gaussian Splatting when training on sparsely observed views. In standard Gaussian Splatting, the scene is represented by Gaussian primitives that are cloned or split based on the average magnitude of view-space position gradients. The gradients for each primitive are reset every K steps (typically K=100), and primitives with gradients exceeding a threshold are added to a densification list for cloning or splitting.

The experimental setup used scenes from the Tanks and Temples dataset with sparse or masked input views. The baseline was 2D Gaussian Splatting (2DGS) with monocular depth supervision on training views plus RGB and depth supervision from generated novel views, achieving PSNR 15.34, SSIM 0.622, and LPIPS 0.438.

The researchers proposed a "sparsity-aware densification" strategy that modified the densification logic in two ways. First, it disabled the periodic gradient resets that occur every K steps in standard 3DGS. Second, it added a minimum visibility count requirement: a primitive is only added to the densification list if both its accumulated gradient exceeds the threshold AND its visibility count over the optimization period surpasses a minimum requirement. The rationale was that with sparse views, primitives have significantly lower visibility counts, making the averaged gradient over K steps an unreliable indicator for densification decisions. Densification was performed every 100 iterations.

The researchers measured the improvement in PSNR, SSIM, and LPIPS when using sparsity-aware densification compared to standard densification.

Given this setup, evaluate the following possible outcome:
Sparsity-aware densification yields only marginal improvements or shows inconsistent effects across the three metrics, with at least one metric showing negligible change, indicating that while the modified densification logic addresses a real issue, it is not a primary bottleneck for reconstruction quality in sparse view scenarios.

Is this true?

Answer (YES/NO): NO